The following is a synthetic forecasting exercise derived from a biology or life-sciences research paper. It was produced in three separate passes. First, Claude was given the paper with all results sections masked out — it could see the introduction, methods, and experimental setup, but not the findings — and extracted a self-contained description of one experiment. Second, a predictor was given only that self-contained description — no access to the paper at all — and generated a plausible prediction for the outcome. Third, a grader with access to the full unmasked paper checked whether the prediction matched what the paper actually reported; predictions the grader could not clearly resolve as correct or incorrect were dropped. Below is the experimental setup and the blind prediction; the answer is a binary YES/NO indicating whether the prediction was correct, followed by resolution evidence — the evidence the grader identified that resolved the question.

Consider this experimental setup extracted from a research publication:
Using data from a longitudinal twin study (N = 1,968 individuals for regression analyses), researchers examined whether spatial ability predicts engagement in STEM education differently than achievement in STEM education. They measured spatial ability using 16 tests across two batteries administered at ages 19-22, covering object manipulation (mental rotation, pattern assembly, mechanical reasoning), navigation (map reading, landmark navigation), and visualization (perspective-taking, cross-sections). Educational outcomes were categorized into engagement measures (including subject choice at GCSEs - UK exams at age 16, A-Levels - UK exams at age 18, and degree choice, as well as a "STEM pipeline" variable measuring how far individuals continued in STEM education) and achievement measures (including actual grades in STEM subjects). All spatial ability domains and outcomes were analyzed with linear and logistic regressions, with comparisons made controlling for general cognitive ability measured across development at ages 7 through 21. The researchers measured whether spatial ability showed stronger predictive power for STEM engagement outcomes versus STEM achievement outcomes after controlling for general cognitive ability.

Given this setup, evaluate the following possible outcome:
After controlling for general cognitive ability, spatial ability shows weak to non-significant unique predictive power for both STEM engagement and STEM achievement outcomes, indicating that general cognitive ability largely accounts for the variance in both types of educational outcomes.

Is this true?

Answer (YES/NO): NO